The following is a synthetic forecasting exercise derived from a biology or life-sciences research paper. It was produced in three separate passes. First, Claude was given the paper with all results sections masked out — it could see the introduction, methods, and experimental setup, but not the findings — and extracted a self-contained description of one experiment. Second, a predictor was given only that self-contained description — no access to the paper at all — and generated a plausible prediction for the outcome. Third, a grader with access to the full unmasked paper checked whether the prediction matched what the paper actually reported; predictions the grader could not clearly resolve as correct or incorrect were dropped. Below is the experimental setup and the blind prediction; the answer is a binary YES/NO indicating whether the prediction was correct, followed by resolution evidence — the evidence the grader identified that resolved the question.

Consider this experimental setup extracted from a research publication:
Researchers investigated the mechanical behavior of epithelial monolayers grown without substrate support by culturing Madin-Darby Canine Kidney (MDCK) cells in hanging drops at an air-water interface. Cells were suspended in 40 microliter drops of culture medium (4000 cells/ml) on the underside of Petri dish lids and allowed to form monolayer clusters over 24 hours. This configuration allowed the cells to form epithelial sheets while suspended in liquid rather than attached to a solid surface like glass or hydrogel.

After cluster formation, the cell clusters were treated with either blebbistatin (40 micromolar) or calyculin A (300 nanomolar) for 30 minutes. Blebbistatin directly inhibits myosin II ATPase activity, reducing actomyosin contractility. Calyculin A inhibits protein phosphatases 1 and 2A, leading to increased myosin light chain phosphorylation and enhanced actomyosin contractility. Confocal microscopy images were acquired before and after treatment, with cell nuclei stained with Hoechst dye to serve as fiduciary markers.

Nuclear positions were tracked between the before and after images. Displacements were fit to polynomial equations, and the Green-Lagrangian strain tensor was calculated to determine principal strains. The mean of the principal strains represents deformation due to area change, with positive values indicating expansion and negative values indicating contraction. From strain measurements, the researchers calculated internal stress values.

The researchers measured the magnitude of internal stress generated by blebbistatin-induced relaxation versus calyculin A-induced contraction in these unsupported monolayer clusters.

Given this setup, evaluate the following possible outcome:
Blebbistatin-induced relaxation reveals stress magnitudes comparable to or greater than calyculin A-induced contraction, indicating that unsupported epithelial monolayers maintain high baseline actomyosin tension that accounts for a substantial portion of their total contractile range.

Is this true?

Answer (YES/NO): YES